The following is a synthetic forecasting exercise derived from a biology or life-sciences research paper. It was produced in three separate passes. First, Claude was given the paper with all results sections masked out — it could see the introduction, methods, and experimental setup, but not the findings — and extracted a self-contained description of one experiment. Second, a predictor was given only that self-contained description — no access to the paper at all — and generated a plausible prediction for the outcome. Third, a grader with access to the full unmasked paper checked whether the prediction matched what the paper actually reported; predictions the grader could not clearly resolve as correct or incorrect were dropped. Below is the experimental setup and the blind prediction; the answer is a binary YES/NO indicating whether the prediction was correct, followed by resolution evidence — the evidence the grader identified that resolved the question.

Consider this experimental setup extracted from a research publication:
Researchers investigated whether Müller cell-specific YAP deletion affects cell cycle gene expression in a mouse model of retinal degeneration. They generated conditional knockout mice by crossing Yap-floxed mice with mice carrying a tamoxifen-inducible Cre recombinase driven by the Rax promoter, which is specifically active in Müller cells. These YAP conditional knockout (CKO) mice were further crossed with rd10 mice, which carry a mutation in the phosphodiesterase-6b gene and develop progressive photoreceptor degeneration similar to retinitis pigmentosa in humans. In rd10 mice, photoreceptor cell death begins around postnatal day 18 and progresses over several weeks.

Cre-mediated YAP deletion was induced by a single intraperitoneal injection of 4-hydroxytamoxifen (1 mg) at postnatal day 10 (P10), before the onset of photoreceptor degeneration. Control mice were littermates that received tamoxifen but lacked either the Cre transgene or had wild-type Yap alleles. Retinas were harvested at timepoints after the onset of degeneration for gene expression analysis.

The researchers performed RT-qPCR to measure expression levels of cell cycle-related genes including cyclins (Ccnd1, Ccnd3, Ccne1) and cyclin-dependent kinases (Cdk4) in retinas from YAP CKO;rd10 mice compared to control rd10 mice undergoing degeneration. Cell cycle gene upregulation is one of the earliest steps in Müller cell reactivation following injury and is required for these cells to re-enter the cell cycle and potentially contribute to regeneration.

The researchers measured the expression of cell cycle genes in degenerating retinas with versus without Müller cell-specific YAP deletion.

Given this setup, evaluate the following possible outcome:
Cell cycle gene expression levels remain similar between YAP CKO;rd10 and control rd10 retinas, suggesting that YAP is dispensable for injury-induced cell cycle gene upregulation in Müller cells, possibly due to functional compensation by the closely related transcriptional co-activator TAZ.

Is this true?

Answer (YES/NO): NO